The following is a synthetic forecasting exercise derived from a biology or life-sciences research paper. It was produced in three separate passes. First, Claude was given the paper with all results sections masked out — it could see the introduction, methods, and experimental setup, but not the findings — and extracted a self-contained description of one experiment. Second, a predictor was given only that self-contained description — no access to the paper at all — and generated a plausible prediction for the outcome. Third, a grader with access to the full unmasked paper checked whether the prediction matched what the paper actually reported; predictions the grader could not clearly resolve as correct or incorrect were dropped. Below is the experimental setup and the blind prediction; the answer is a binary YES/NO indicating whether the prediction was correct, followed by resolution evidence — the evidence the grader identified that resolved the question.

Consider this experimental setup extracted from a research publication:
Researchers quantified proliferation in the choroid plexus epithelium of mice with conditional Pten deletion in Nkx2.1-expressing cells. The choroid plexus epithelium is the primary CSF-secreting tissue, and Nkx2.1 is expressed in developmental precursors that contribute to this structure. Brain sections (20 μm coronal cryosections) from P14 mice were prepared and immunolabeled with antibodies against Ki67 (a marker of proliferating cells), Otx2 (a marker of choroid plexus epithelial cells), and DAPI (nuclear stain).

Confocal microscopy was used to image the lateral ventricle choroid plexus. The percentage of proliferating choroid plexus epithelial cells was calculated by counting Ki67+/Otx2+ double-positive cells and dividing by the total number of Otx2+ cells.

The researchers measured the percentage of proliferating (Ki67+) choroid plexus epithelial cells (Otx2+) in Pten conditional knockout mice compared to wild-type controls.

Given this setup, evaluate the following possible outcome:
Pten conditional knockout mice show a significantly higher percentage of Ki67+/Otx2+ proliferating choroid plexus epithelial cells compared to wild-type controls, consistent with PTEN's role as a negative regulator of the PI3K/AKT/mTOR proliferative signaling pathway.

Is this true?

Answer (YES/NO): YES